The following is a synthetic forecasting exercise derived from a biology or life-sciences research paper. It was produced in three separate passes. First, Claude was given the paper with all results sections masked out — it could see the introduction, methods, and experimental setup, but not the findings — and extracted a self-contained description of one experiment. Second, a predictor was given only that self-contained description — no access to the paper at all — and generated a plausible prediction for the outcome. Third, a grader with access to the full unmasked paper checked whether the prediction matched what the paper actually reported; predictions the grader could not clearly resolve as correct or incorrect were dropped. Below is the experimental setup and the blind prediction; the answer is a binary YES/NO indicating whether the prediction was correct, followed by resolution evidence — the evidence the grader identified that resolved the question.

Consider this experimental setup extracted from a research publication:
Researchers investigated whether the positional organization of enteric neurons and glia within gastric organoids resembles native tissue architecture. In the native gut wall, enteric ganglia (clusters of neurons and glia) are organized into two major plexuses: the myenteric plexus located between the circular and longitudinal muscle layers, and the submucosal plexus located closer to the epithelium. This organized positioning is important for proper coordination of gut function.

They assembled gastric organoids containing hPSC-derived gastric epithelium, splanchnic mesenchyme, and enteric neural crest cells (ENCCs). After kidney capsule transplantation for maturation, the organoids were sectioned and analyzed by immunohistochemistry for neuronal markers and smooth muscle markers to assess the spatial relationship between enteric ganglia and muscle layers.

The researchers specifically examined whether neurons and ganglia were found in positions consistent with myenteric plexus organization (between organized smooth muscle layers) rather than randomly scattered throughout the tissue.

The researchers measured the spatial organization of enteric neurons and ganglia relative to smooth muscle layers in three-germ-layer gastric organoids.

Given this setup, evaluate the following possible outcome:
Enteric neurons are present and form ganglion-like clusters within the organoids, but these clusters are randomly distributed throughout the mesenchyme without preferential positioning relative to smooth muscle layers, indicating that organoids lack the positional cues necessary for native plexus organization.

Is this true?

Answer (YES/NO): NO